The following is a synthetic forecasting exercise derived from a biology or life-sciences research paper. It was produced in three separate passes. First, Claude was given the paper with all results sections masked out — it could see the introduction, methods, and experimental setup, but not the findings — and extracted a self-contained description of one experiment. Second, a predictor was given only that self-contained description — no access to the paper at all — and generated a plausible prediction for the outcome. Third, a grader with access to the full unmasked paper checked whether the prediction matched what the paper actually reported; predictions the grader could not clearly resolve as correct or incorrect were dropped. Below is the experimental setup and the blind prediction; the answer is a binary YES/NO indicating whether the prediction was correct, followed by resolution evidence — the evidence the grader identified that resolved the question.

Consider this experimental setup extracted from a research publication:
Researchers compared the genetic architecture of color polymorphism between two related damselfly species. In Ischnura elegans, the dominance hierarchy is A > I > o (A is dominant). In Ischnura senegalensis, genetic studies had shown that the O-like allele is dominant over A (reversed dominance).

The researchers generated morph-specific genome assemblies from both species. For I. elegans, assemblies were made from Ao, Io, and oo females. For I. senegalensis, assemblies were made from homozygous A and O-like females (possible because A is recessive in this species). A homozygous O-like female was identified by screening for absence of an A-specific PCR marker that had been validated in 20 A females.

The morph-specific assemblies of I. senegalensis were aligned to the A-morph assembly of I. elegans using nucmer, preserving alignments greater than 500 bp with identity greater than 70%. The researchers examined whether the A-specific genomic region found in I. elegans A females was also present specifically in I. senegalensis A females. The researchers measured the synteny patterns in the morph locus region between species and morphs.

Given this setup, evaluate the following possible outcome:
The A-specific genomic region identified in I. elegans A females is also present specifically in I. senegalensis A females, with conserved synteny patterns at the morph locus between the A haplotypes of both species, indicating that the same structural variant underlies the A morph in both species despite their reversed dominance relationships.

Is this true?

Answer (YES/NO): YES